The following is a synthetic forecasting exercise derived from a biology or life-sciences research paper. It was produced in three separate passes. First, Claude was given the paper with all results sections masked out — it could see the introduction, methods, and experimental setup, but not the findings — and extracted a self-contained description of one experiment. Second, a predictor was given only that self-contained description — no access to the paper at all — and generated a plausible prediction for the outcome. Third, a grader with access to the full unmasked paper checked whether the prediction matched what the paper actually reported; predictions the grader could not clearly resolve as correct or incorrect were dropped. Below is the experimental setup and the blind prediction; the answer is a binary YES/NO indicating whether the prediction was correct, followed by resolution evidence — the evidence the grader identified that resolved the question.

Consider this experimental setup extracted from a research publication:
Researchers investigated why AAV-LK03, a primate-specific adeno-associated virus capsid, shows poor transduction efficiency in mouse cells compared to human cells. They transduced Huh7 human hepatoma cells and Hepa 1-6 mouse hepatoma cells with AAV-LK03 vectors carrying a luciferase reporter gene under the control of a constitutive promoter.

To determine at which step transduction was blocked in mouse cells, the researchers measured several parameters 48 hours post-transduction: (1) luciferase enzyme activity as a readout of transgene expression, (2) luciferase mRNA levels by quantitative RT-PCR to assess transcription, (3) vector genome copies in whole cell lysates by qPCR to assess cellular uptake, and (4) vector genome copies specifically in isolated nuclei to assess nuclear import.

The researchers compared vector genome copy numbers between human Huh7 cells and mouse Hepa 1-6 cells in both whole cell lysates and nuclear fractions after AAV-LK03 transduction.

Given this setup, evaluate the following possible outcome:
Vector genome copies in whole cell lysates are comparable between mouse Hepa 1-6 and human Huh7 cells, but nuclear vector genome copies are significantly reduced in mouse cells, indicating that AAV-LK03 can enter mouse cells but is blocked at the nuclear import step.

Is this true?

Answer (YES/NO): NO